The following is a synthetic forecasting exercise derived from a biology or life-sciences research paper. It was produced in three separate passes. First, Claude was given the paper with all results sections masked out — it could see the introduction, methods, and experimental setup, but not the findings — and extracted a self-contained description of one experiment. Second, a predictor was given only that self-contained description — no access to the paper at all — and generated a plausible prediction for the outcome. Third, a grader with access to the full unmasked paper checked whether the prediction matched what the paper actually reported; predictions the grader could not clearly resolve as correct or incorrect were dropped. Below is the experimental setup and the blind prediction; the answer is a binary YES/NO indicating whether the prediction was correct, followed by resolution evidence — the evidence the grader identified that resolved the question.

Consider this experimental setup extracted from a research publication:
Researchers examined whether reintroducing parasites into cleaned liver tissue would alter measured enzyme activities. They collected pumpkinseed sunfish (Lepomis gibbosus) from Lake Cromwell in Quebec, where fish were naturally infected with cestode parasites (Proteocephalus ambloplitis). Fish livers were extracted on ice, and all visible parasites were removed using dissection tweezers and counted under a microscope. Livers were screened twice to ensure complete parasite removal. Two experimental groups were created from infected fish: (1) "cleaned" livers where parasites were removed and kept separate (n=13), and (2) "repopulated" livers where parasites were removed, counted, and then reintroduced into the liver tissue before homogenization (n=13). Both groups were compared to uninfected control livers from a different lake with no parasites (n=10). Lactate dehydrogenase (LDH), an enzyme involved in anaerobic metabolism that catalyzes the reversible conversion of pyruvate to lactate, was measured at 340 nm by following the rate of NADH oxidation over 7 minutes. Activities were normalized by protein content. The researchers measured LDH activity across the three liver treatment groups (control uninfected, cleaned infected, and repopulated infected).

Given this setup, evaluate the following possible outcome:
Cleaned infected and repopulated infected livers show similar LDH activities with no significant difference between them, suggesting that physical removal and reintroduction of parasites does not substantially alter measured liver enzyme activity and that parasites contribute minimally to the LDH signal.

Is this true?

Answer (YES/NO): YES